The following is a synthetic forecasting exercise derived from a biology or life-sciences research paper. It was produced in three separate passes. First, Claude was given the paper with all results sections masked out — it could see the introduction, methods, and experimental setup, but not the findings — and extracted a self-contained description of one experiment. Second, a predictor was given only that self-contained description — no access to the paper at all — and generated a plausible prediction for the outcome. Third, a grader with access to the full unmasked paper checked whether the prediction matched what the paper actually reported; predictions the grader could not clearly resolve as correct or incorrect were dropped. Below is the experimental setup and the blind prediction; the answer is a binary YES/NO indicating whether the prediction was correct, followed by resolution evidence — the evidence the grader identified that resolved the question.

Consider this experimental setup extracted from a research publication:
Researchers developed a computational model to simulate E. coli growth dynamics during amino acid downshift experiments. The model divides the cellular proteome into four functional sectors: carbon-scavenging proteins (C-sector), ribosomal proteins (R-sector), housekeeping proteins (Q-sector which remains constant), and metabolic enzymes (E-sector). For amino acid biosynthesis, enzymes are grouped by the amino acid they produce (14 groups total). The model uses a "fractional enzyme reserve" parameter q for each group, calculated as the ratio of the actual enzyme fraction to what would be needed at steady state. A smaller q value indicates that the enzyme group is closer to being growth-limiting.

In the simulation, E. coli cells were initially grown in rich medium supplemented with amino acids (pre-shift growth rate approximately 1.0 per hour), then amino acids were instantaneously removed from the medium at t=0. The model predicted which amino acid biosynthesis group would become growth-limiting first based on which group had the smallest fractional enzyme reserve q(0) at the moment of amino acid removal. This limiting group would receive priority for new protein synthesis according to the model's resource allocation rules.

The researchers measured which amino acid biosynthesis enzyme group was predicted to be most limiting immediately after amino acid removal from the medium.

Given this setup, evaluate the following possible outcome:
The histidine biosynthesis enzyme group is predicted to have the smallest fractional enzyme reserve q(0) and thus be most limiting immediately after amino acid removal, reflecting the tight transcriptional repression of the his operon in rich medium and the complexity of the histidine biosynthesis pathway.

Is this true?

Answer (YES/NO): NO